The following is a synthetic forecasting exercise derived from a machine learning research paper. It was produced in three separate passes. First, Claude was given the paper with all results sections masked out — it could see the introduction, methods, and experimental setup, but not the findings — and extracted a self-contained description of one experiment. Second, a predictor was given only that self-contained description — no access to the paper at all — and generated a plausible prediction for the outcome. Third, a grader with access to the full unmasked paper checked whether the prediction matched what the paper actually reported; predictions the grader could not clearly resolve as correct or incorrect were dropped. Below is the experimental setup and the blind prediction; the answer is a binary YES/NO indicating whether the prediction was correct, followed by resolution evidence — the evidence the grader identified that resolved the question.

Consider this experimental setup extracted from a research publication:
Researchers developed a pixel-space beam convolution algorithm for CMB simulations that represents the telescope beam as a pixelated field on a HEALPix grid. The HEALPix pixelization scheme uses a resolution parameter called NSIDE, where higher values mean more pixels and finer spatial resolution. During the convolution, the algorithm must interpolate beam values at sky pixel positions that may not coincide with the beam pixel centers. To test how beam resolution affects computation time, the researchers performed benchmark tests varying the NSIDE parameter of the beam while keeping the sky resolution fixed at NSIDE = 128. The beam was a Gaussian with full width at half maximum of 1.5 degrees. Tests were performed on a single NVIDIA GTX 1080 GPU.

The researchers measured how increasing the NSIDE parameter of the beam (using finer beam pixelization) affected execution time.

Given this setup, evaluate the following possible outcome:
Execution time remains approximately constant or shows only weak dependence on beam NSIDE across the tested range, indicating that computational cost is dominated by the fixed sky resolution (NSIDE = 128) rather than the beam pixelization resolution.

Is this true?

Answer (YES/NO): YES